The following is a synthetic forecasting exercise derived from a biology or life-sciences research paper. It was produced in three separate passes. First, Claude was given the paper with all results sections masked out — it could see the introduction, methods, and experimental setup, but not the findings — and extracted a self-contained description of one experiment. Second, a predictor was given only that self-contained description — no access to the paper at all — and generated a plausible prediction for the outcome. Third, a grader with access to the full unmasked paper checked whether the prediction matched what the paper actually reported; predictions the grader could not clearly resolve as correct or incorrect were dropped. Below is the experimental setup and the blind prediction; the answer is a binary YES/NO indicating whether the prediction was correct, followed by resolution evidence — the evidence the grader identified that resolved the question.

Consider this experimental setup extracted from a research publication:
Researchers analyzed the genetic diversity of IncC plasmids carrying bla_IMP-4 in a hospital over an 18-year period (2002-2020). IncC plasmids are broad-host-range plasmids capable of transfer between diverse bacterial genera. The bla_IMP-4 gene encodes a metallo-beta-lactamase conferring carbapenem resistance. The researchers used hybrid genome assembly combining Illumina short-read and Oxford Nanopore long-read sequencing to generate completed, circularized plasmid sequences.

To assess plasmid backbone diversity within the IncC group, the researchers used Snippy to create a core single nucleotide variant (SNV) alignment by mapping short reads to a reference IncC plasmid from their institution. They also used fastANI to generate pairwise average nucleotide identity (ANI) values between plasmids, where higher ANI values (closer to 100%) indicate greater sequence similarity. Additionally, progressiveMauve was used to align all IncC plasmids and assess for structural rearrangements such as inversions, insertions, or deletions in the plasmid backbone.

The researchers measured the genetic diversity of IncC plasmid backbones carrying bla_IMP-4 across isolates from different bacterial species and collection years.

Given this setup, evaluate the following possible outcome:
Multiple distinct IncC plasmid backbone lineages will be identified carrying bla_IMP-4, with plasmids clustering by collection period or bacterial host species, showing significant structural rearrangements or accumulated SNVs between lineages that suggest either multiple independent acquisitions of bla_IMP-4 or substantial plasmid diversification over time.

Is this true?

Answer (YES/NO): NO